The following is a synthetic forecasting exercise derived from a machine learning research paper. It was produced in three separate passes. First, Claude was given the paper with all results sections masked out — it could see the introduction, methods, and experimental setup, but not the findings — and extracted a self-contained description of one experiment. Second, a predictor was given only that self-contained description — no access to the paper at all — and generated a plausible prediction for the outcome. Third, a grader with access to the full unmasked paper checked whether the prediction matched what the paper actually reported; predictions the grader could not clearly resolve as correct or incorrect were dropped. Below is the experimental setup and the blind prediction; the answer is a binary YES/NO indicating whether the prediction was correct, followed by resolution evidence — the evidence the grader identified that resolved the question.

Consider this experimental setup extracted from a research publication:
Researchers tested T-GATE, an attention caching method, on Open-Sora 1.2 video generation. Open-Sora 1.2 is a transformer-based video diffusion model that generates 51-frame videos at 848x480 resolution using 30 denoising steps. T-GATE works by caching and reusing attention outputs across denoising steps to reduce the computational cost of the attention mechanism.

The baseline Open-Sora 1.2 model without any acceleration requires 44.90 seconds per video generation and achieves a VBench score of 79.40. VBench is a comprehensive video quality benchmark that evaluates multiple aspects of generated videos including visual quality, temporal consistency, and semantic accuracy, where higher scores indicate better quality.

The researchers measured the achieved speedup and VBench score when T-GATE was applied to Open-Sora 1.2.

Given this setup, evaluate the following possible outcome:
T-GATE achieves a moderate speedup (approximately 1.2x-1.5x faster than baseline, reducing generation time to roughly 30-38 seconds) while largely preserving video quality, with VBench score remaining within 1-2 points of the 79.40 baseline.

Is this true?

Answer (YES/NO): NO